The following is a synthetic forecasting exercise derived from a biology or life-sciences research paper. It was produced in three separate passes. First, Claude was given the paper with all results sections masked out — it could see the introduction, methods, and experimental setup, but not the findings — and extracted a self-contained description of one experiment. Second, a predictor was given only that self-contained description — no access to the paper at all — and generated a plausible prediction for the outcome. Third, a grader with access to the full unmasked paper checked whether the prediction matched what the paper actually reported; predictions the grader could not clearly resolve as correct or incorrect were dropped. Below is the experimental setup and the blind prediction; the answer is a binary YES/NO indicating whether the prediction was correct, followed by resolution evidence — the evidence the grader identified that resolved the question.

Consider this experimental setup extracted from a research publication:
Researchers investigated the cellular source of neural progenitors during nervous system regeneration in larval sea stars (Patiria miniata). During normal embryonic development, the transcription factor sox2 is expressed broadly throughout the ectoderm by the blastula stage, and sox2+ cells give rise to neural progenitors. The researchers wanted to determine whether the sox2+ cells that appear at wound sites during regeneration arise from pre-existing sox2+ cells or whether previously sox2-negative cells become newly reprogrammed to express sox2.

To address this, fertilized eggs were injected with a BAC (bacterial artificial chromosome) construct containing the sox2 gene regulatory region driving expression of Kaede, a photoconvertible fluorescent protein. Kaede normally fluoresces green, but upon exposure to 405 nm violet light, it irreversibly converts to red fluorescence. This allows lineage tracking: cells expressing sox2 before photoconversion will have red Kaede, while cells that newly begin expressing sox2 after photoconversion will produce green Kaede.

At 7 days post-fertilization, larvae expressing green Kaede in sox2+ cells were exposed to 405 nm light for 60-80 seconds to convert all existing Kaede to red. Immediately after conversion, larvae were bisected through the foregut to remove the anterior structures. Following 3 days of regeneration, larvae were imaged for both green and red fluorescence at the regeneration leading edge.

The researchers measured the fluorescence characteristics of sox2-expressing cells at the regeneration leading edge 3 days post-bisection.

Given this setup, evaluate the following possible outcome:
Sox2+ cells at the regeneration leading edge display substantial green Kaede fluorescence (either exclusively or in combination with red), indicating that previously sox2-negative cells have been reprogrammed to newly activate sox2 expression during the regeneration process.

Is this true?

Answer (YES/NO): YES